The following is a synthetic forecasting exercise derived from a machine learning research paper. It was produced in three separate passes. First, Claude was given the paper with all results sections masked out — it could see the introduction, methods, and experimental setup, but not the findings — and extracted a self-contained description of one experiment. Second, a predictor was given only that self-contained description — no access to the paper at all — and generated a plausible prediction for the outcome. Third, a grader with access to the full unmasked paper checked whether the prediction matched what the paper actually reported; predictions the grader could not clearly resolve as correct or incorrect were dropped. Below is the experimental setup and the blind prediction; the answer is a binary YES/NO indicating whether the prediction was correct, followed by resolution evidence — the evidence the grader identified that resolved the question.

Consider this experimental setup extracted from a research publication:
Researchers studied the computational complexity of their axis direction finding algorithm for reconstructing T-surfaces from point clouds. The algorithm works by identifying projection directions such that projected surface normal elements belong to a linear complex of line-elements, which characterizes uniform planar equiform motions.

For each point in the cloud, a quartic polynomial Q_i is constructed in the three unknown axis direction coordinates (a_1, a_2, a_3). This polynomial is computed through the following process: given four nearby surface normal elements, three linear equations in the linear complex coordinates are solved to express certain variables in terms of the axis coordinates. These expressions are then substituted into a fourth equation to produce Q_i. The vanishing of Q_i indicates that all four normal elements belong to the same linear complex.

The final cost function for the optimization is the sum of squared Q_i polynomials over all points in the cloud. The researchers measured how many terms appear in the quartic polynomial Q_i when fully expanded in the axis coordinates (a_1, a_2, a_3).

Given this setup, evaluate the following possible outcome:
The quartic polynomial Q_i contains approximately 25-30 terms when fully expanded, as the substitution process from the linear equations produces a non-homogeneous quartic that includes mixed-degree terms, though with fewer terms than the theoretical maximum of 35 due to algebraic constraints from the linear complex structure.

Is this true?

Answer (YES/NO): NO